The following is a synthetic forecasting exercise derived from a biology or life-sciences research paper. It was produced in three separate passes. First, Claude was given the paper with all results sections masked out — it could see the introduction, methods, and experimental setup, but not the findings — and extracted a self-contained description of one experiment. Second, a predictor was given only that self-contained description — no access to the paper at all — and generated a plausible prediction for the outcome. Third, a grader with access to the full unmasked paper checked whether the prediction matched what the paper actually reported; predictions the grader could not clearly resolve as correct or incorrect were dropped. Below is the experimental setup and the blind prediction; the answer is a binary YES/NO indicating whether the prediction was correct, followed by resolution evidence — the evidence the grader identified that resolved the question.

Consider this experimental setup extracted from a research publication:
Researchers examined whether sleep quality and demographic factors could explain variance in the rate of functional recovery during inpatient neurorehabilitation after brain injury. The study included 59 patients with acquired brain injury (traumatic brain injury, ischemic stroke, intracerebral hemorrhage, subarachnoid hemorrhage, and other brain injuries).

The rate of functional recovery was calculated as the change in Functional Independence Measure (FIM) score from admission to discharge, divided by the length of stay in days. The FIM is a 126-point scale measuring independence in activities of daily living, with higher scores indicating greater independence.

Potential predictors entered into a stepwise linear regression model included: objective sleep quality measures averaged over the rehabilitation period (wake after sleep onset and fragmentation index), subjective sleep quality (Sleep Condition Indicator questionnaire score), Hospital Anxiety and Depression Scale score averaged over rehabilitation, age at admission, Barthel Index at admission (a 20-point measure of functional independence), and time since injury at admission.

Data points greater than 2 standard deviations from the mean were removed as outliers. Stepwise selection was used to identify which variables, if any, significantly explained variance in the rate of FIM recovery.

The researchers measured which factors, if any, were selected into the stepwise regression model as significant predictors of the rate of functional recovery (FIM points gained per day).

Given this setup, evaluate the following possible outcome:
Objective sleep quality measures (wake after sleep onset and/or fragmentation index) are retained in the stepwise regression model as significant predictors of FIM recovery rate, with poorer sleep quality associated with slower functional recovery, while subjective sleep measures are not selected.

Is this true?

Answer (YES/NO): YES